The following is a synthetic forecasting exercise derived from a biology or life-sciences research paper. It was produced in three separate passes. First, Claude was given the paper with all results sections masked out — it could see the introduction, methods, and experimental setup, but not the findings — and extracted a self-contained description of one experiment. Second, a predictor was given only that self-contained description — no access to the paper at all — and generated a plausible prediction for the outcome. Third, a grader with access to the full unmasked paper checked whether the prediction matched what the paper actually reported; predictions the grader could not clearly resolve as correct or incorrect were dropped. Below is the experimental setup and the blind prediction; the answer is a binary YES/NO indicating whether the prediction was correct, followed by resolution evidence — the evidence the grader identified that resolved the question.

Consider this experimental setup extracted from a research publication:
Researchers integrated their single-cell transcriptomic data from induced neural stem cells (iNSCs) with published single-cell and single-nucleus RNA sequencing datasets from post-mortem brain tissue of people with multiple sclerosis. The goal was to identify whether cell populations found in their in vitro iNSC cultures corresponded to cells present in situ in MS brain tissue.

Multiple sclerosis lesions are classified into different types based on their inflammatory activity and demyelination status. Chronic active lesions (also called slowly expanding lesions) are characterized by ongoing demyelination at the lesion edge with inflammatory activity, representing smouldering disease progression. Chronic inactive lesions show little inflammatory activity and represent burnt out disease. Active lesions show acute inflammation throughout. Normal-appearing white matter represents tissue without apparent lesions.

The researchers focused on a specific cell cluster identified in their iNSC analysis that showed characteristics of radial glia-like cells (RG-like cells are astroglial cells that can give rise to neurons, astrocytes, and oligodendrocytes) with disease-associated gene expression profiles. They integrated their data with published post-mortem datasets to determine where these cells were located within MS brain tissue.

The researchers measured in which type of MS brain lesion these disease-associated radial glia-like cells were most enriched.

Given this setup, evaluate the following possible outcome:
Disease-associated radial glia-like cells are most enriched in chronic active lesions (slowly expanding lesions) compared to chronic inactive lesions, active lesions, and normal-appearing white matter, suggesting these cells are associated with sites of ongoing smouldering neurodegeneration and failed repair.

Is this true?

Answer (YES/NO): YES